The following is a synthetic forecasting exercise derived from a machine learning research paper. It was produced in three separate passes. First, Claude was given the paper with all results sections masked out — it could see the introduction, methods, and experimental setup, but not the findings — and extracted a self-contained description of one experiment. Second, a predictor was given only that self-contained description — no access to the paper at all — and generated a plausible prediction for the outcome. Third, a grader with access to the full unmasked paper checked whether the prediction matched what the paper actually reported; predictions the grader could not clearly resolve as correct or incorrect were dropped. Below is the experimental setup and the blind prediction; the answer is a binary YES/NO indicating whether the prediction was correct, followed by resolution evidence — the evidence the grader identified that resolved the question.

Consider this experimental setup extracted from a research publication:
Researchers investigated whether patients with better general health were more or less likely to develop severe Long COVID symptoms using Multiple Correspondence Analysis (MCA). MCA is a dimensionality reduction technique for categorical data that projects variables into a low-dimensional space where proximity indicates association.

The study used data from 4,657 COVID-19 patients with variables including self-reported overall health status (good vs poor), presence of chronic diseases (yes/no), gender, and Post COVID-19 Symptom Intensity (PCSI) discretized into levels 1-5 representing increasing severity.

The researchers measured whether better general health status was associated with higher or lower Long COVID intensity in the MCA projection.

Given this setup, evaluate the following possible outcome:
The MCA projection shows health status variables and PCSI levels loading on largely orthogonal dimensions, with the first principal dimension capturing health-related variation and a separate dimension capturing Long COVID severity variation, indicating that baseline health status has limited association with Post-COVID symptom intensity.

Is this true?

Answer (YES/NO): NO